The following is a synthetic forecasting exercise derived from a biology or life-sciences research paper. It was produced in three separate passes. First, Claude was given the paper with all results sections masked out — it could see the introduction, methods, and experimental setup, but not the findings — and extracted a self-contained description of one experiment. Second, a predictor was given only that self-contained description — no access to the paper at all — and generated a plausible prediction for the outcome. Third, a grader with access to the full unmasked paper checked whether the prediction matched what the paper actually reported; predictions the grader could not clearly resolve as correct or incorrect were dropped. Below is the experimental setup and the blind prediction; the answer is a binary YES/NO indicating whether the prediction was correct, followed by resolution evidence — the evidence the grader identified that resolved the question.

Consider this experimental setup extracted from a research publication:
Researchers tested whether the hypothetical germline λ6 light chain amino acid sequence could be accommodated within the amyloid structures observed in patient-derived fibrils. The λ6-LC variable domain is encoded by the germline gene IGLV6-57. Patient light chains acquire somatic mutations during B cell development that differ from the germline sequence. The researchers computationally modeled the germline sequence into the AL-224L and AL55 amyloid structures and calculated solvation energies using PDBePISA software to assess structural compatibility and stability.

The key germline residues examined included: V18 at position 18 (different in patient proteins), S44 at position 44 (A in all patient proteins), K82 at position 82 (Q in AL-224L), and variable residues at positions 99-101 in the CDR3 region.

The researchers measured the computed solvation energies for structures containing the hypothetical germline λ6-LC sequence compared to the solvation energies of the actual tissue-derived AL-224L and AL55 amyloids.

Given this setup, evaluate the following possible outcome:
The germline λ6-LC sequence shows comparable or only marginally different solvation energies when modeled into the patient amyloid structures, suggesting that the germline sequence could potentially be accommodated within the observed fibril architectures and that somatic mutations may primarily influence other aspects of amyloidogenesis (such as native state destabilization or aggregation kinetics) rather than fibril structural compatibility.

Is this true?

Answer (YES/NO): YES